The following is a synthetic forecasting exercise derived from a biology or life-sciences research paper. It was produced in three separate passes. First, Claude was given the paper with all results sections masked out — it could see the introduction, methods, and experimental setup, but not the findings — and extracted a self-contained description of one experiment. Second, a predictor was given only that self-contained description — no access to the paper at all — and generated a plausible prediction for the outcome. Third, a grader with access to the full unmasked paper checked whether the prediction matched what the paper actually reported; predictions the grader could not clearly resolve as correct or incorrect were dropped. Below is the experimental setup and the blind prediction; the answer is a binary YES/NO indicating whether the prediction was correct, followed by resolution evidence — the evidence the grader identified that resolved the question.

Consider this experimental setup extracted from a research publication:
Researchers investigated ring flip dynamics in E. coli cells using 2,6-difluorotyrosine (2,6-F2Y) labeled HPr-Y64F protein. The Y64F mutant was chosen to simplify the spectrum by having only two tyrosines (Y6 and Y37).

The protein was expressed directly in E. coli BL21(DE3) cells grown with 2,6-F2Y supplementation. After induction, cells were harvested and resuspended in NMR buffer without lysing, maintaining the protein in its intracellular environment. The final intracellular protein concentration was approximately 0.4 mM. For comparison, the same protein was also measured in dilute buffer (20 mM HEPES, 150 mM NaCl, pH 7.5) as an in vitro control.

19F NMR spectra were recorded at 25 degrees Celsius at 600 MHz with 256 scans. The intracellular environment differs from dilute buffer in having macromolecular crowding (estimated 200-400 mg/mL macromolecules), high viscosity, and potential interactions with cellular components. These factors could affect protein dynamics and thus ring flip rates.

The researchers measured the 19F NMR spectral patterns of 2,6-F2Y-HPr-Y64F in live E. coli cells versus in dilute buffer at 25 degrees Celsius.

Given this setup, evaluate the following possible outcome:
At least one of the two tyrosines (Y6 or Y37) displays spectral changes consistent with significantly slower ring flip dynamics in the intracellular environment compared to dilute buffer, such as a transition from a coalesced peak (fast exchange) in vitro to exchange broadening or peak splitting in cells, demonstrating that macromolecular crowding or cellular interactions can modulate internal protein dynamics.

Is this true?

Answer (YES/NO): NO